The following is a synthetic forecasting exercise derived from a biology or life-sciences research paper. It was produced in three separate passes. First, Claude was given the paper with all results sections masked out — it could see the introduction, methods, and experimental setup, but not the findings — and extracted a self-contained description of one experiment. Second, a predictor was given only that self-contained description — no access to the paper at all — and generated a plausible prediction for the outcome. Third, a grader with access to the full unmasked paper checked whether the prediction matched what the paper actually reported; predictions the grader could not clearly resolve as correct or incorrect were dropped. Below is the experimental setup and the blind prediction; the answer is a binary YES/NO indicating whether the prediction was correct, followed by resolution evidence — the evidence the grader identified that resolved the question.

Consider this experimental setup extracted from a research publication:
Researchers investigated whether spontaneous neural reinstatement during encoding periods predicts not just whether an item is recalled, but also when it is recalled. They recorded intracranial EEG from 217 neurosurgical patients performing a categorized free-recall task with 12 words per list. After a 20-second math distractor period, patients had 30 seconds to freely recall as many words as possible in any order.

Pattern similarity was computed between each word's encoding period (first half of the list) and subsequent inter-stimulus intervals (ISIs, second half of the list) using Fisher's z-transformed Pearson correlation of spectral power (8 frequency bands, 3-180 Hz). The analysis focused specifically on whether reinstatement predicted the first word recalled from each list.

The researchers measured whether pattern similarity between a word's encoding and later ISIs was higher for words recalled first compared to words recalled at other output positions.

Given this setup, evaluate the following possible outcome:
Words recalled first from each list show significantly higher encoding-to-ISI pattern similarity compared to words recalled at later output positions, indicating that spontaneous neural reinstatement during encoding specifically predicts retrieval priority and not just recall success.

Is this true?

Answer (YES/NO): NO